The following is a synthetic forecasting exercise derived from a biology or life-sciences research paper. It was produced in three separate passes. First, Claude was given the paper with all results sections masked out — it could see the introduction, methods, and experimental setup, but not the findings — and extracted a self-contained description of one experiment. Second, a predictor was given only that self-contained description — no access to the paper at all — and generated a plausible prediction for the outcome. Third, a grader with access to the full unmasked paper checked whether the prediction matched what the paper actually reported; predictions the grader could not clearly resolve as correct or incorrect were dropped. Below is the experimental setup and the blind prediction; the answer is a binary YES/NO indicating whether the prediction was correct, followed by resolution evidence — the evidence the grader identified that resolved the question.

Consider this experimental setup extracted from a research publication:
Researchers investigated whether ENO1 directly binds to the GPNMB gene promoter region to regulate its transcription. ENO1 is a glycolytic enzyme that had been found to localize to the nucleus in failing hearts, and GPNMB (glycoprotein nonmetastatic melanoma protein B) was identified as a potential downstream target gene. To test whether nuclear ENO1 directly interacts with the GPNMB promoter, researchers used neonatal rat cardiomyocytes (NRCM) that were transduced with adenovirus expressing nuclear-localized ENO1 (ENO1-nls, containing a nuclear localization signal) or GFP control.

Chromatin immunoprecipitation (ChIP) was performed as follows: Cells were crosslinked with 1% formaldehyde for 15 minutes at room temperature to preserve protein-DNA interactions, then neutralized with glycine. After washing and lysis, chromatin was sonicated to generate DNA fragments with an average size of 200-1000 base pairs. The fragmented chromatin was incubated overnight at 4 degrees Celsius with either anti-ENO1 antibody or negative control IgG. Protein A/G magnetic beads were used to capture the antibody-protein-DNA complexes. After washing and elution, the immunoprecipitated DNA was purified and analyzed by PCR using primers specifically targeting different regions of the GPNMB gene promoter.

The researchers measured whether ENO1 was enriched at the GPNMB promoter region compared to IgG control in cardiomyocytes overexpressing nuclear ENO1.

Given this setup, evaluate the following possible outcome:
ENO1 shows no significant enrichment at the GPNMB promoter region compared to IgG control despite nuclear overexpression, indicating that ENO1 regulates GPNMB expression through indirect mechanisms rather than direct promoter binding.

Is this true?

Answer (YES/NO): YES